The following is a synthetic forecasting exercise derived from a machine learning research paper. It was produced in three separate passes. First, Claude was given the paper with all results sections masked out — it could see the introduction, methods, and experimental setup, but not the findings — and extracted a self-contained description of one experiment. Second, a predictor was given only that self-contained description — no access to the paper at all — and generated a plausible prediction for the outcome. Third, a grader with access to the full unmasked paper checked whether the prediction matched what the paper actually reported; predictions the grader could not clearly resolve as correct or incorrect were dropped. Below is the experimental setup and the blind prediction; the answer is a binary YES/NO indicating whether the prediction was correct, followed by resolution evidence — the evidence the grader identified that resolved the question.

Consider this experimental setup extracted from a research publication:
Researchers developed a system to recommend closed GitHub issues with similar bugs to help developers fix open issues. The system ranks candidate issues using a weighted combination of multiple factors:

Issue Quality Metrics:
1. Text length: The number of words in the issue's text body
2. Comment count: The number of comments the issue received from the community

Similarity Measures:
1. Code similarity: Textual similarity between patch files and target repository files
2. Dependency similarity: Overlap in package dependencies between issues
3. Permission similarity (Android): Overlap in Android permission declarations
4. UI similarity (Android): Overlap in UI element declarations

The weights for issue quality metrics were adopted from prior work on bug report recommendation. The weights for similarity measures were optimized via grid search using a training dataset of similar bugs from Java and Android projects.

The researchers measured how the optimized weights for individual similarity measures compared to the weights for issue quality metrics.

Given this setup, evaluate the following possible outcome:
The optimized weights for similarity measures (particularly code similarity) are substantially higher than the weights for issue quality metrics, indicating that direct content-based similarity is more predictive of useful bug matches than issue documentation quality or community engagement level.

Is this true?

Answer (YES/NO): NO